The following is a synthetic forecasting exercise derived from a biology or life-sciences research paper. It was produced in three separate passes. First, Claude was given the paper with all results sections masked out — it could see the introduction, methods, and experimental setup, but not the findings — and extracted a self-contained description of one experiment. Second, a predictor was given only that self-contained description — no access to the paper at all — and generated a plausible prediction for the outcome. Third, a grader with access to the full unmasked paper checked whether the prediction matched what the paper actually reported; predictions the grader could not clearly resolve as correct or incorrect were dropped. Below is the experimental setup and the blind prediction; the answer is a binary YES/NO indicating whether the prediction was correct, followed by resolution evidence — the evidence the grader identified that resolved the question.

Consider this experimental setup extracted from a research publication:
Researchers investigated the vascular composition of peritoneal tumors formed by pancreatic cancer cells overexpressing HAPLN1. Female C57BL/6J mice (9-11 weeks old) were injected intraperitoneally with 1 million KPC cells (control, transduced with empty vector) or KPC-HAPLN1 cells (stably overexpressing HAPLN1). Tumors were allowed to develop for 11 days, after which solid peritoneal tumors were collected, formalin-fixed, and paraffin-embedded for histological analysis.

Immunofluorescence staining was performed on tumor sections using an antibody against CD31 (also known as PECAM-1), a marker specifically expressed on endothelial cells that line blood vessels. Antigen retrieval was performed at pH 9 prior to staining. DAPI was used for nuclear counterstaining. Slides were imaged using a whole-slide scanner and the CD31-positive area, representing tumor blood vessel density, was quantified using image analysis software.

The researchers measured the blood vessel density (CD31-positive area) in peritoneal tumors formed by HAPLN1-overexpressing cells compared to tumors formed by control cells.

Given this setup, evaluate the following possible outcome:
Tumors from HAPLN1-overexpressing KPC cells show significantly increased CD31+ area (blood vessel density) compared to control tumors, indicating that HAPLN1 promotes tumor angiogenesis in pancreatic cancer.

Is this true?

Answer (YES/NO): NO